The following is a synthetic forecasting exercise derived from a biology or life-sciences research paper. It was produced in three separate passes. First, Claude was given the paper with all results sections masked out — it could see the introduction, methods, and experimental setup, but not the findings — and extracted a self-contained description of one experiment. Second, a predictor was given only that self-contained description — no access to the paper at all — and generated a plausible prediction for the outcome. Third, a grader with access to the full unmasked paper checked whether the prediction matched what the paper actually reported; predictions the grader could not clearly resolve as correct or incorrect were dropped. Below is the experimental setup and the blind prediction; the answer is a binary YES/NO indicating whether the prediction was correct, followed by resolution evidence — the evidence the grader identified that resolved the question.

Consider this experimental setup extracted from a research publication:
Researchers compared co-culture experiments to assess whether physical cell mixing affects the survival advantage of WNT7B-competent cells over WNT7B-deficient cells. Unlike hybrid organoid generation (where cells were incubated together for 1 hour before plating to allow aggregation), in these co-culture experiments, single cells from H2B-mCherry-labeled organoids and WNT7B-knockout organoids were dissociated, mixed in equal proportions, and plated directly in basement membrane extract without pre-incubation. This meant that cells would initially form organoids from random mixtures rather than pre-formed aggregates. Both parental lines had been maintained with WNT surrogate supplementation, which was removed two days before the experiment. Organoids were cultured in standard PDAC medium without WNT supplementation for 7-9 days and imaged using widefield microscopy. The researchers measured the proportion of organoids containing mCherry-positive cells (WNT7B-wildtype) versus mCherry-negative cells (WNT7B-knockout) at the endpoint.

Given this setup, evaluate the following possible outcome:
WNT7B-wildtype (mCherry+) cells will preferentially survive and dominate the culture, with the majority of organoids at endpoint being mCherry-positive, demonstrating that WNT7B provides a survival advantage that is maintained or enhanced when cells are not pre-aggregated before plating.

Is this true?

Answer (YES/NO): YES